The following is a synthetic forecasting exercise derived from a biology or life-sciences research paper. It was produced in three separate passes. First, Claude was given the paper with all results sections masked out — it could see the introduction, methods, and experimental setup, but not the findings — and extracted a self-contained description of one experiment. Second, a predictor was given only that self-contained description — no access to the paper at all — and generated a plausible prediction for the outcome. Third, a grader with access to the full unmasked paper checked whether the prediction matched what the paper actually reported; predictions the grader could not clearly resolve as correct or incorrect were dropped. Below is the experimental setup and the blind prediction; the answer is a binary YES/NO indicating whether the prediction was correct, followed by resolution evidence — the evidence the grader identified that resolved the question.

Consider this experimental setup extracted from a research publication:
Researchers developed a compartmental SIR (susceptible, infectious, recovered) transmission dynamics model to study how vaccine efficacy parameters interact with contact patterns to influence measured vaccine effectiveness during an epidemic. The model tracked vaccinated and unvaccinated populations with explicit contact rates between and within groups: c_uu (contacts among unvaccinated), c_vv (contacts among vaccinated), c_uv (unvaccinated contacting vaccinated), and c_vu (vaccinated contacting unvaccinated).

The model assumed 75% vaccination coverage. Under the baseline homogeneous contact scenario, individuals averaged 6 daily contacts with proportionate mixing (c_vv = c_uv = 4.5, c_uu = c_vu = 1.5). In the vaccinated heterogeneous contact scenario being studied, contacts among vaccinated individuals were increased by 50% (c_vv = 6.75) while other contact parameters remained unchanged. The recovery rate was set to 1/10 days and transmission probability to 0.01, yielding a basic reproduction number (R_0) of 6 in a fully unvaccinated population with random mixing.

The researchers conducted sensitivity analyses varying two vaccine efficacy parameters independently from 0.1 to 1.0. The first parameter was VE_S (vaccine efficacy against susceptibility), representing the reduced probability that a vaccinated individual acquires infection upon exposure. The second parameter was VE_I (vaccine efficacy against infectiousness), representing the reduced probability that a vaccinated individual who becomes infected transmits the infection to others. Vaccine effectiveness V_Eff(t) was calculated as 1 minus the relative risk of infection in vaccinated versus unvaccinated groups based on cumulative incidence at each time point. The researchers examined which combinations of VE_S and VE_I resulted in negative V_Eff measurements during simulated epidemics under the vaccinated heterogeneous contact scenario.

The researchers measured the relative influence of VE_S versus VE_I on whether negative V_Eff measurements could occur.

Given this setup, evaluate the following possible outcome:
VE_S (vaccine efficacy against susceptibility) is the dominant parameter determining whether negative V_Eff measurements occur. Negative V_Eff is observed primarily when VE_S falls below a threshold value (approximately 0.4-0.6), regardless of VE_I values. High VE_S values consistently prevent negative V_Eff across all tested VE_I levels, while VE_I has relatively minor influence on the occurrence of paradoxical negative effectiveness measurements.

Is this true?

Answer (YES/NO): NO